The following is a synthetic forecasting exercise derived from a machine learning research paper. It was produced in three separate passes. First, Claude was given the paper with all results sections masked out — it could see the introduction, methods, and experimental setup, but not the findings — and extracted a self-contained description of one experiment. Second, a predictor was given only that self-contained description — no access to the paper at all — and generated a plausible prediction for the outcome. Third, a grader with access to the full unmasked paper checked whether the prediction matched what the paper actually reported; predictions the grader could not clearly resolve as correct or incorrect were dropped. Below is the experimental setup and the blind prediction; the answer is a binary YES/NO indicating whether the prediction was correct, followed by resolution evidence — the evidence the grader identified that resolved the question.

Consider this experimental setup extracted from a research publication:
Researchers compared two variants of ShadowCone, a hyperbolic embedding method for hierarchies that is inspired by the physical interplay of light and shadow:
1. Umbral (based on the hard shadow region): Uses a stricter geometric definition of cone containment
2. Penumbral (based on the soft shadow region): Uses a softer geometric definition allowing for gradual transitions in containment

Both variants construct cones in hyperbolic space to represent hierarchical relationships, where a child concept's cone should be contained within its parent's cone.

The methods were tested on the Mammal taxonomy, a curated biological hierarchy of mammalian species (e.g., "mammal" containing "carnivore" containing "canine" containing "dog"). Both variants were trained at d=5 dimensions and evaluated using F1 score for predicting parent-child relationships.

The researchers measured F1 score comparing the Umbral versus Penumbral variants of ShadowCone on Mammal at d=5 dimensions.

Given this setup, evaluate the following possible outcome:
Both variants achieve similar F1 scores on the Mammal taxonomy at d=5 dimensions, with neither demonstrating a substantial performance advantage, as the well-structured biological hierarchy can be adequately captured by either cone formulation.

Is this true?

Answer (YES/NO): NO